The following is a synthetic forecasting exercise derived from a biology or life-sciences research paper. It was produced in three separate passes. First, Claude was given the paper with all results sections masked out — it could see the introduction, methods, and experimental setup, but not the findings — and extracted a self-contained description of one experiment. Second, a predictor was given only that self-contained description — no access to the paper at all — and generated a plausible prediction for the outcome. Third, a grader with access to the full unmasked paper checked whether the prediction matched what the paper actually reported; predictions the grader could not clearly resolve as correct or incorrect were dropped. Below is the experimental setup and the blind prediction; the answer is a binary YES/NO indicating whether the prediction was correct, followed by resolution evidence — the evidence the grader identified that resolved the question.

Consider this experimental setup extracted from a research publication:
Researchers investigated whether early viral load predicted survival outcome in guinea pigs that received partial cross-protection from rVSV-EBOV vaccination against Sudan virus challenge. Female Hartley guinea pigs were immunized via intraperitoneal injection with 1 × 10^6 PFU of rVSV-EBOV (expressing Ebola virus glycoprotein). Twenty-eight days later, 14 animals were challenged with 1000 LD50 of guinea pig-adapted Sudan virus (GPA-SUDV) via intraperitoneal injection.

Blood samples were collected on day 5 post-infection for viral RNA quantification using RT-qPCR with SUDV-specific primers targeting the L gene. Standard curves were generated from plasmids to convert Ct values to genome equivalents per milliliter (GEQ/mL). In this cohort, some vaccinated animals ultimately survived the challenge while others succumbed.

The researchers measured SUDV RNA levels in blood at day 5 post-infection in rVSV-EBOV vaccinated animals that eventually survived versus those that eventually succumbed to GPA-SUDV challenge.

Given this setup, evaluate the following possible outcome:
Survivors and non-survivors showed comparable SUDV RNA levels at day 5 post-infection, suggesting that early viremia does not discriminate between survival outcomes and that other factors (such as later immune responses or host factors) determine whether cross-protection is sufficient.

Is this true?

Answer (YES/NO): YES